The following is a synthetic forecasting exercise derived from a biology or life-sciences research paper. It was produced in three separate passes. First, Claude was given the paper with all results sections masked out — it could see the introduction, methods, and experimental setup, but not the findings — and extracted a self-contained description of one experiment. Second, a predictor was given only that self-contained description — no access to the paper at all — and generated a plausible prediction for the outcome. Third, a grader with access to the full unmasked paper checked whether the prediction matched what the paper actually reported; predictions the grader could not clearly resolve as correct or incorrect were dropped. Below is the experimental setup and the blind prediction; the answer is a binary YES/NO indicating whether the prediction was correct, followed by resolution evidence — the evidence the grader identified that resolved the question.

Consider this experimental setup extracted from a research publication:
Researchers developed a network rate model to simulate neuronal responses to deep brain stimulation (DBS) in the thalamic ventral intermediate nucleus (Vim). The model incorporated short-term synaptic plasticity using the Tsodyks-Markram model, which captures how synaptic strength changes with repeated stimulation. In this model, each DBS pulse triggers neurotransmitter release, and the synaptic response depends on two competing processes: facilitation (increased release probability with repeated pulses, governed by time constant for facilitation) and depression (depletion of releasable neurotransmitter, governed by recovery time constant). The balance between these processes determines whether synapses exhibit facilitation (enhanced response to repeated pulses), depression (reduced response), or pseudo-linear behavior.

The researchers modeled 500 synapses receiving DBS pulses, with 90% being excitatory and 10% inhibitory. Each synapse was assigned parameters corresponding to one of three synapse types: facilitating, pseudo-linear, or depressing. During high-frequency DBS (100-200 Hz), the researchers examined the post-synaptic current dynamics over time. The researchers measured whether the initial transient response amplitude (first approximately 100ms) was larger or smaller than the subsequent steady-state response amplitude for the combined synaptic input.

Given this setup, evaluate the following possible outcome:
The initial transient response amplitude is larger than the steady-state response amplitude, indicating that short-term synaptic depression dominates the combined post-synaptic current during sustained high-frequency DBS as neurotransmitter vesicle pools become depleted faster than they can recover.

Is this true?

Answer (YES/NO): YES